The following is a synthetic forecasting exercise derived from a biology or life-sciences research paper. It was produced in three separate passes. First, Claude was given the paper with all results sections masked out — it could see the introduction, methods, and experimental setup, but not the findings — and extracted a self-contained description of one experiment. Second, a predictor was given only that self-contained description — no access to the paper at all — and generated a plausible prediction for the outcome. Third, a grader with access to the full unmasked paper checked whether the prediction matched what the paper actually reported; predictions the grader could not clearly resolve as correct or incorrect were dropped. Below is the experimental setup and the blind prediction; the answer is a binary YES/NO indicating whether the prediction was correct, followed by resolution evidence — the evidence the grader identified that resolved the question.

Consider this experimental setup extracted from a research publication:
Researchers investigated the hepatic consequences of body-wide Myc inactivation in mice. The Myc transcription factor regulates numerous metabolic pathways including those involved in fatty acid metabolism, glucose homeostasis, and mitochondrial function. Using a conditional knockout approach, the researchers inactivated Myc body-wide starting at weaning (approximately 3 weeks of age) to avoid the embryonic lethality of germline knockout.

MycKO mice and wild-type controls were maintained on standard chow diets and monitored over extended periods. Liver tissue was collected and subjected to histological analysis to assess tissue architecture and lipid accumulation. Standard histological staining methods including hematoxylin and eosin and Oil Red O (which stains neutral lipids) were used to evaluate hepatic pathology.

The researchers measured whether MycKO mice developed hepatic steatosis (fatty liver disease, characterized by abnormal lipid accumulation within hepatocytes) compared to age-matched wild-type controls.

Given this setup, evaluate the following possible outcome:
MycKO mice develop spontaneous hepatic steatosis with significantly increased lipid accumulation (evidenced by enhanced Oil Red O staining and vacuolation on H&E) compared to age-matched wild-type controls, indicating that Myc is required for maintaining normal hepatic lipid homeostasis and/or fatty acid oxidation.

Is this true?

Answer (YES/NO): YES